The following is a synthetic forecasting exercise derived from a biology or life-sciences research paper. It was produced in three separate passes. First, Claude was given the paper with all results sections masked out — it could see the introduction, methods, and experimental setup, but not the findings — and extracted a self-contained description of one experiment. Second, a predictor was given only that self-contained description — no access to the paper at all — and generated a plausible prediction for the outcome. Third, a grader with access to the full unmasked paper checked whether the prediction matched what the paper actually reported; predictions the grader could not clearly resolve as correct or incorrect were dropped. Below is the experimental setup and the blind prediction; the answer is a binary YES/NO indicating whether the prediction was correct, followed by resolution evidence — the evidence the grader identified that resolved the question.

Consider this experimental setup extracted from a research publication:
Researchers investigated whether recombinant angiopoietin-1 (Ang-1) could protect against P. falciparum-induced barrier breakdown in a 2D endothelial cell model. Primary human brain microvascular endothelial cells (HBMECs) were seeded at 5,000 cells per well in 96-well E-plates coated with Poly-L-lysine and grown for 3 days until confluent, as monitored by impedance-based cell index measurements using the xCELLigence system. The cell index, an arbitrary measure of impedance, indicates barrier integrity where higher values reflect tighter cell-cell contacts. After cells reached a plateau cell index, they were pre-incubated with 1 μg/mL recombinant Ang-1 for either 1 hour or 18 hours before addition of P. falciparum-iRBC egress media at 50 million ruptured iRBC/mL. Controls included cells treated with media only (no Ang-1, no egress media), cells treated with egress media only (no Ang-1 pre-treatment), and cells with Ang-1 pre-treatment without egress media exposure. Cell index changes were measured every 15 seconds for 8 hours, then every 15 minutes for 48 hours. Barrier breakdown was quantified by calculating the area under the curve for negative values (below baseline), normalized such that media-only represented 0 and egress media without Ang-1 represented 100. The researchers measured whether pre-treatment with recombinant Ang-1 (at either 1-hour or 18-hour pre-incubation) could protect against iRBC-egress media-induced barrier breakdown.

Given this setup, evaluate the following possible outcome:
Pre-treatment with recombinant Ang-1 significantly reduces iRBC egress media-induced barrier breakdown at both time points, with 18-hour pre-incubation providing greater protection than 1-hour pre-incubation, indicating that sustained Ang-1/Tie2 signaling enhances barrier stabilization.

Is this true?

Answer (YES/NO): NO